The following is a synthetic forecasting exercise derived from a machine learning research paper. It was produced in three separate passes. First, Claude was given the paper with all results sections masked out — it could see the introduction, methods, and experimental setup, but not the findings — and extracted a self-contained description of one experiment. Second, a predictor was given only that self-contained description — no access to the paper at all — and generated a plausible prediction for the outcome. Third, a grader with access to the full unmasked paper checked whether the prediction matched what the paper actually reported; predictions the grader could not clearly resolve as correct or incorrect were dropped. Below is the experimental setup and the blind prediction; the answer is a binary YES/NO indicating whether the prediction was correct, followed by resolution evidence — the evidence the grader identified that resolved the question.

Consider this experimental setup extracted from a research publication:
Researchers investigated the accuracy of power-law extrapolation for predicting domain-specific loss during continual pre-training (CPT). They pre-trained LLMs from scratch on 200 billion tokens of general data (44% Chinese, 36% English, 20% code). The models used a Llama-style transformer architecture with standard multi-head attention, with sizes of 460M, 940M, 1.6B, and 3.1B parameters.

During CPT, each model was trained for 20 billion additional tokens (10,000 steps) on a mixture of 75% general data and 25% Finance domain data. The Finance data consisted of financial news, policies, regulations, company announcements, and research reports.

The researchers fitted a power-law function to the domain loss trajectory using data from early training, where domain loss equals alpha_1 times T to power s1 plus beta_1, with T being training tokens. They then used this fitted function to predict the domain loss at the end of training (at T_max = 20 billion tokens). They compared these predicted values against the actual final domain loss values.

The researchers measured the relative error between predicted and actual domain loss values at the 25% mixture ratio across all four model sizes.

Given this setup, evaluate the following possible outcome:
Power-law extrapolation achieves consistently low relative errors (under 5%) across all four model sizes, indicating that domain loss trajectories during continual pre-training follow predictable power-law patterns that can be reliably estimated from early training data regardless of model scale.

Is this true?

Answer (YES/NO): YES